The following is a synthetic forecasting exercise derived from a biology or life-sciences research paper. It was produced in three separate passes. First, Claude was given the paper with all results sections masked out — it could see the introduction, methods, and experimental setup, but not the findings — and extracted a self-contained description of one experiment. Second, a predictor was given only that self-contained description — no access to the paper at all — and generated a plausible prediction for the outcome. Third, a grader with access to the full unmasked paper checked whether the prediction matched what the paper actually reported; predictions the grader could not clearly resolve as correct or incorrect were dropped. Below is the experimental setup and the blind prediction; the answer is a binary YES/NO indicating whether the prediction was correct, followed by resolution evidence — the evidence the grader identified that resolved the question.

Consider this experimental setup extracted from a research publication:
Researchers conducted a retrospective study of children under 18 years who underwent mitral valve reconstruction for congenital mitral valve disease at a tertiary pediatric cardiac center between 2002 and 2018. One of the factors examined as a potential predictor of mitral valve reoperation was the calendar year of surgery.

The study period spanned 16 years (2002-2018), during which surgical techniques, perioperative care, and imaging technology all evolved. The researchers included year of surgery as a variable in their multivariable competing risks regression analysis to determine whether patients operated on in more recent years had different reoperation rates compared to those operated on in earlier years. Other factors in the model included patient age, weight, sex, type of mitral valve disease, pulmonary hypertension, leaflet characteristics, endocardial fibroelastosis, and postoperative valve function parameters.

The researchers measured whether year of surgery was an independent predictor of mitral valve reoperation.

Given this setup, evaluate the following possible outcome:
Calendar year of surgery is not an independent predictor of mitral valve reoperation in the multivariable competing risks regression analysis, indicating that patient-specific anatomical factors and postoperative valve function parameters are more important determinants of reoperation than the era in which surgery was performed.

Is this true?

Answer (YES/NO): YES